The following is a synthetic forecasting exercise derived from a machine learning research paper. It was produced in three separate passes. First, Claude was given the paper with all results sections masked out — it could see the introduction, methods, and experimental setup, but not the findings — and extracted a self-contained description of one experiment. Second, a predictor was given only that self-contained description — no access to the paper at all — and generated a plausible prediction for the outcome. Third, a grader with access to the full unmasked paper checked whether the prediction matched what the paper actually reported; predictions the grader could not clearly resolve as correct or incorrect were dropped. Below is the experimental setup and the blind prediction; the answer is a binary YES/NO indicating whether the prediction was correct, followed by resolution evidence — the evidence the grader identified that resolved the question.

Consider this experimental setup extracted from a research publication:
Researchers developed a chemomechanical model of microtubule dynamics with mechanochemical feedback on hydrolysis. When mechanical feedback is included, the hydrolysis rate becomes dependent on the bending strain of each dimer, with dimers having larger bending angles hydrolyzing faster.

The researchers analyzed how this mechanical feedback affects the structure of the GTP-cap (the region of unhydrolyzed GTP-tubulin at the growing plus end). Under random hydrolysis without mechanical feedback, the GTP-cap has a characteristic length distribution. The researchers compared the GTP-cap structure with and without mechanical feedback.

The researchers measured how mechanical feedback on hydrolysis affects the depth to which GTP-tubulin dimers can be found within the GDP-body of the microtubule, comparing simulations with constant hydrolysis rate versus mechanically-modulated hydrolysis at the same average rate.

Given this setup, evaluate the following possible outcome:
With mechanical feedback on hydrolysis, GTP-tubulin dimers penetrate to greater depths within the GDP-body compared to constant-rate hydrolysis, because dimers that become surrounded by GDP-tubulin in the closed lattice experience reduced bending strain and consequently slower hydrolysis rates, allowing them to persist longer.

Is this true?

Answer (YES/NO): NO